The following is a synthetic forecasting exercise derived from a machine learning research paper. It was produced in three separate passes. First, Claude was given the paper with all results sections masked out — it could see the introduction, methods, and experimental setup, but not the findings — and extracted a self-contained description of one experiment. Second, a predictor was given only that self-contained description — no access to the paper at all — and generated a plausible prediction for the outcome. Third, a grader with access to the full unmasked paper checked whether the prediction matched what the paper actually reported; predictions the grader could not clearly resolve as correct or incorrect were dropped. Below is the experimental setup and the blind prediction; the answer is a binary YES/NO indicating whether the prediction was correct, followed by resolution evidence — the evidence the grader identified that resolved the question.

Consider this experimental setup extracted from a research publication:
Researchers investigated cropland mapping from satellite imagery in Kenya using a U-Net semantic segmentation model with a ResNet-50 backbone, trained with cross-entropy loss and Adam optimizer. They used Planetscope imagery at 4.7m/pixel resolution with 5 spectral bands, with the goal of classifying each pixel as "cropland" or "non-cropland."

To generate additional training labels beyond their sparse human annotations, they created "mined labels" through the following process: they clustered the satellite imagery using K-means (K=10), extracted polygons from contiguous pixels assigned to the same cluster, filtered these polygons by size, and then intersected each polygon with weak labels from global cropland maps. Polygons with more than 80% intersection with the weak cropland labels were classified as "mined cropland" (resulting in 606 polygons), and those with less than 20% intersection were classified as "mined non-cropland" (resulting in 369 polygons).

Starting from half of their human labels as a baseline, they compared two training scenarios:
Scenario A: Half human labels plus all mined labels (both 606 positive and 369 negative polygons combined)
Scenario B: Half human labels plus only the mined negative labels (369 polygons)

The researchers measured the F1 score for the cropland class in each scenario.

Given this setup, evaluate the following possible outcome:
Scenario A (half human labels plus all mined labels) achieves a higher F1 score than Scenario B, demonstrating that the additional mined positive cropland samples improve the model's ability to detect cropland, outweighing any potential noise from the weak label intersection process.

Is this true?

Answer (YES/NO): NO